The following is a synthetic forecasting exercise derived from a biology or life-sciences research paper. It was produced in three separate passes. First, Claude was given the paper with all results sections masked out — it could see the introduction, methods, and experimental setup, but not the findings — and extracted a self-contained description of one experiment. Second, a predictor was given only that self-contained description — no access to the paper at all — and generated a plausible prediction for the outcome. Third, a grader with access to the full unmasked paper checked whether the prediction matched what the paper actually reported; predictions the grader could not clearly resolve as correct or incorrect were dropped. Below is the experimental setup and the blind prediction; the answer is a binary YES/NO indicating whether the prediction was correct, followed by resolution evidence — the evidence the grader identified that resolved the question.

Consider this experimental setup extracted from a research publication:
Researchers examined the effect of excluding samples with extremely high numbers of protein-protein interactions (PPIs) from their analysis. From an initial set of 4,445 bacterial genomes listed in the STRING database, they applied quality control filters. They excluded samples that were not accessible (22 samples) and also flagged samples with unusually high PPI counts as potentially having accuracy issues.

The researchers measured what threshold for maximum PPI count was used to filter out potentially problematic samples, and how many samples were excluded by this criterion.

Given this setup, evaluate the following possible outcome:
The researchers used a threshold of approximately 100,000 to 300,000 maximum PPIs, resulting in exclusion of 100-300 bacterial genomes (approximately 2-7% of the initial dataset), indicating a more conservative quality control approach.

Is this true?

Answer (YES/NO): NO